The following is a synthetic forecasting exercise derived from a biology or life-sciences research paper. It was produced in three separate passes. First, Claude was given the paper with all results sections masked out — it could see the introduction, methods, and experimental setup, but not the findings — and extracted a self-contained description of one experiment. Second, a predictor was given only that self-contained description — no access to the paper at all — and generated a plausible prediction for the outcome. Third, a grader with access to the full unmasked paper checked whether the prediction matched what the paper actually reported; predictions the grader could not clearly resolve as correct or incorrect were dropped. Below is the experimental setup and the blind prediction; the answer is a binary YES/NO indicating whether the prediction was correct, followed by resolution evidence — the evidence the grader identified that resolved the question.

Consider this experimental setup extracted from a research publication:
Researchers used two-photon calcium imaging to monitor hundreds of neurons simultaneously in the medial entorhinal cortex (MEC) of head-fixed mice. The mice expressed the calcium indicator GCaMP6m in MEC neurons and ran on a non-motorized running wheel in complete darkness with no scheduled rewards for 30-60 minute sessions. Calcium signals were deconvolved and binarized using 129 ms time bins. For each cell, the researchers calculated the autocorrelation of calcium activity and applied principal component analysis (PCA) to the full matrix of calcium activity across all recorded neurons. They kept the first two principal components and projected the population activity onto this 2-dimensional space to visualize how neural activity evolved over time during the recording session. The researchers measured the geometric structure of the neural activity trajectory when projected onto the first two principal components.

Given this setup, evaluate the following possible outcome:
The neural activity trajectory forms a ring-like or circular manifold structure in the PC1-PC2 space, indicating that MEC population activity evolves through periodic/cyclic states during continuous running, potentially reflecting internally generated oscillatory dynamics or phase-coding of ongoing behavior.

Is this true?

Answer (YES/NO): YES